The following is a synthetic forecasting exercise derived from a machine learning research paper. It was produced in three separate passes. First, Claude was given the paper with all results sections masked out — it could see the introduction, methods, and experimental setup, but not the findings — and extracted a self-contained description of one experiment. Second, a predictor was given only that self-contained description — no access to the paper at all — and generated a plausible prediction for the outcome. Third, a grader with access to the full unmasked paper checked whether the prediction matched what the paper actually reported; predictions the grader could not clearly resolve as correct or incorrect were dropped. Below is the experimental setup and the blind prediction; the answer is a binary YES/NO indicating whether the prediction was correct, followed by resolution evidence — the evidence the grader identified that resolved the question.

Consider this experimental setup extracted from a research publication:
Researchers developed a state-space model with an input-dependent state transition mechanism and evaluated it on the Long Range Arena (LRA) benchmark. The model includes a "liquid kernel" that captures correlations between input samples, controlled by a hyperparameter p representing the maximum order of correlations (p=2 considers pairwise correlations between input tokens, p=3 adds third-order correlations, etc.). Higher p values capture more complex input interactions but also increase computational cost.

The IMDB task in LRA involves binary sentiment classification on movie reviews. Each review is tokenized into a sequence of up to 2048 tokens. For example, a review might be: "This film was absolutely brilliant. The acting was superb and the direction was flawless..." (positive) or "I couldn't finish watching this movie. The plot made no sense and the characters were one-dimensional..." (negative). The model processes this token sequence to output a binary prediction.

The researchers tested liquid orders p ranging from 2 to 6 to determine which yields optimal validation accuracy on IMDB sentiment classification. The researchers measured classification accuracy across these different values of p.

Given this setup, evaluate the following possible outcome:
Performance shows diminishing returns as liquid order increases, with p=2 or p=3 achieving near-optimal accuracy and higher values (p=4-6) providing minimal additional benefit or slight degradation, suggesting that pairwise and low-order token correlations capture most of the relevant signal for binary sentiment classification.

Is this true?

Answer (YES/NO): NO